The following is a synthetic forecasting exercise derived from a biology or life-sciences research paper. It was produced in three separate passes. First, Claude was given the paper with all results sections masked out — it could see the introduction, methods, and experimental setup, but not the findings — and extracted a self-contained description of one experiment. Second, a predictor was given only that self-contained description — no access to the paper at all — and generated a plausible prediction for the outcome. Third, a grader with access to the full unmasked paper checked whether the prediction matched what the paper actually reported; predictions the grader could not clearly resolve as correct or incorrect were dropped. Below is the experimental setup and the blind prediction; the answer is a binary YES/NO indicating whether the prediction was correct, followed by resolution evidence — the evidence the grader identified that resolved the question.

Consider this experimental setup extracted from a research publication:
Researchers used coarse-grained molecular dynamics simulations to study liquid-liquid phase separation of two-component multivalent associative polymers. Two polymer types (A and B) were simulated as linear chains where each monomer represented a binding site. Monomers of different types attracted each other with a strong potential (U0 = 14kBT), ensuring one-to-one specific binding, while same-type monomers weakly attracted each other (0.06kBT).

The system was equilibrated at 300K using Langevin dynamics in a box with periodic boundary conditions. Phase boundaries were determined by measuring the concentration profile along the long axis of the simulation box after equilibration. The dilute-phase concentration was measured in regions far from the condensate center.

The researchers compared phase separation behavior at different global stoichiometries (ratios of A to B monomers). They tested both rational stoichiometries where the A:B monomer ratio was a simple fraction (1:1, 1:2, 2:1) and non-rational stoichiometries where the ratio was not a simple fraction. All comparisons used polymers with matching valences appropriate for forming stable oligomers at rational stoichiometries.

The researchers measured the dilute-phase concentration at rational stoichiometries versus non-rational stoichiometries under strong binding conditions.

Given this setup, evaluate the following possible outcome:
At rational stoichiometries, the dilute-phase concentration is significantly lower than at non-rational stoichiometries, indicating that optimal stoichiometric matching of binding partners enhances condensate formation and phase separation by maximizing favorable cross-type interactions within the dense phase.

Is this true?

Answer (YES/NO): NO